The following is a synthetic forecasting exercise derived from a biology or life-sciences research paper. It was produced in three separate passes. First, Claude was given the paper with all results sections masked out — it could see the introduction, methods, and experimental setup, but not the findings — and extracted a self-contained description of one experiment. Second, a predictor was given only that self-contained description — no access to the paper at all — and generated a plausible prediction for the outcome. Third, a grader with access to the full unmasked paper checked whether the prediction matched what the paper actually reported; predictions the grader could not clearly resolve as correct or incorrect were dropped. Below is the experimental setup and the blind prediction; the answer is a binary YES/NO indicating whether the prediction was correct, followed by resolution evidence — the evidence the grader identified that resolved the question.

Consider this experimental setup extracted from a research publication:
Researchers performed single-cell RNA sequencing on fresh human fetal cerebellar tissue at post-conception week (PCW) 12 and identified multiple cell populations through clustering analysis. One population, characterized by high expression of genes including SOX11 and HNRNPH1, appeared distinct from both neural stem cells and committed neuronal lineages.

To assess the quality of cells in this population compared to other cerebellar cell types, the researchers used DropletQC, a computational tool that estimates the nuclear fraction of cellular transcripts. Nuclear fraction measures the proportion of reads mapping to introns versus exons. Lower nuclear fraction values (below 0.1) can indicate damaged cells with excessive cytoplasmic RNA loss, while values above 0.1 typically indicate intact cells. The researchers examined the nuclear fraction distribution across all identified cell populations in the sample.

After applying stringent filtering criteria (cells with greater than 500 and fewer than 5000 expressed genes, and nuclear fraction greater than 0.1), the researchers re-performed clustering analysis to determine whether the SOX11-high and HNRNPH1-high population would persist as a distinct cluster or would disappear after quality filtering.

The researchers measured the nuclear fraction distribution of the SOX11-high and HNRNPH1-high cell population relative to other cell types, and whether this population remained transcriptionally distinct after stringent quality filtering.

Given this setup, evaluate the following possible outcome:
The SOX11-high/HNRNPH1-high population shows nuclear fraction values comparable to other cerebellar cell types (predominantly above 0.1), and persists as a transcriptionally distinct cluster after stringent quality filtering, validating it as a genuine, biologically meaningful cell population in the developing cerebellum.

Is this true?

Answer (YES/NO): YES